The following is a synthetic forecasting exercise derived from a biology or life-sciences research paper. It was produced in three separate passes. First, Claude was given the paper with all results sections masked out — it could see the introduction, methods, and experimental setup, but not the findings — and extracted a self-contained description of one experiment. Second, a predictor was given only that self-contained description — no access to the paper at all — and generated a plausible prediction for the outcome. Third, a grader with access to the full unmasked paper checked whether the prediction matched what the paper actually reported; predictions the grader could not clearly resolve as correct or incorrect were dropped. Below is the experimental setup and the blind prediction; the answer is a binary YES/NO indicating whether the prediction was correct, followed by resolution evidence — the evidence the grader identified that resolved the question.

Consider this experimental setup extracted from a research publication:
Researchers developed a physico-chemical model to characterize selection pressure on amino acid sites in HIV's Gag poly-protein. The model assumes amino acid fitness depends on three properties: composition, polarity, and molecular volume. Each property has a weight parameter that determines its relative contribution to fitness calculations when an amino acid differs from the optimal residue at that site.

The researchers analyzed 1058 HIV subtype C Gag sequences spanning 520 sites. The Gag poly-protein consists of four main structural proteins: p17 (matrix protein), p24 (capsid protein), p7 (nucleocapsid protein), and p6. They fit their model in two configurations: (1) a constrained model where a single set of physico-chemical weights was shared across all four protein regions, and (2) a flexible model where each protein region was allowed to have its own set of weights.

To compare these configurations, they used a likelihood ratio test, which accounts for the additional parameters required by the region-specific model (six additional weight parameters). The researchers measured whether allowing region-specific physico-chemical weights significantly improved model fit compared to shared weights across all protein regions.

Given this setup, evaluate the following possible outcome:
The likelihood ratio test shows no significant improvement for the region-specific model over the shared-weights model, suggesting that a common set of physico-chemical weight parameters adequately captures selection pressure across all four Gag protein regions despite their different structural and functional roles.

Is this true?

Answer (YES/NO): NO